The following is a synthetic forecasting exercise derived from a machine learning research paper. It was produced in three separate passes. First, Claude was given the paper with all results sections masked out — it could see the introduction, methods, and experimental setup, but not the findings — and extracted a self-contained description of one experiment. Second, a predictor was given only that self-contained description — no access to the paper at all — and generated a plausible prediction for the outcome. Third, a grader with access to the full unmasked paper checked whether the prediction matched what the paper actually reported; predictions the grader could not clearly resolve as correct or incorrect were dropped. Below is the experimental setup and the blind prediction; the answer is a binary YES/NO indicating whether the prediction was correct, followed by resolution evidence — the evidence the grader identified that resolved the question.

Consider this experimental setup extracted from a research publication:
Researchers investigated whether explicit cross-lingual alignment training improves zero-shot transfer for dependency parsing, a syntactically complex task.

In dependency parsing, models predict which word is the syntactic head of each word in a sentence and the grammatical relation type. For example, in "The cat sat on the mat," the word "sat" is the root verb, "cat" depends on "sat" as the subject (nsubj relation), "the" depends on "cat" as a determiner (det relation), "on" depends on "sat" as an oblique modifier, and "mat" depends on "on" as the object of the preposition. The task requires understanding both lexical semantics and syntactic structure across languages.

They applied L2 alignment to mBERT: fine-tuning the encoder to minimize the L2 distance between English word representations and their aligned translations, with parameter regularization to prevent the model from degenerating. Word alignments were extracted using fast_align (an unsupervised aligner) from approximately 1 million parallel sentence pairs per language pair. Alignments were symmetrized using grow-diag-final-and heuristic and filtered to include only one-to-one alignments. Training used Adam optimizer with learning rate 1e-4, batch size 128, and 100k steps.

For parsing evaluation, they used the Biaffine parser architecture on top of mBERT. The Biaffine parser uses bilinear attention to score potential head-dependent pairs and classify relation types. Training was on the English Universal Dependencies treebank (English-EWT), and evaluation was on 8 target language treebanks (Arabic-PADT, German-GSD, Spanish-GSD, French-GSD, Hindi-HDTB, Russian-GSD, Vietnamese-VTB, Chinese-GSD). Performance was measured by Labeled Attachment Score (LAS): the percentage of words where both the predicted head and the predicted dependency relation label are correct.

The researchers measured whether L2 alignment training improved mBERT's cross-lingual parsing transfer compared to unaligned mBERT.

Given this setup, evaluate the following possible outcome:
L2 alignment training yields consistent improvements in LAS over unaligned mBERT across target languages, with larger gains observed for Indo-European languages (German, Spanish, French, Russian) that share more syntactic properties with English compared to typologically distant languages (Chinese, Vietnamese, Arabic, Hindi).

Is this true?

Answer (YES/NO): NO